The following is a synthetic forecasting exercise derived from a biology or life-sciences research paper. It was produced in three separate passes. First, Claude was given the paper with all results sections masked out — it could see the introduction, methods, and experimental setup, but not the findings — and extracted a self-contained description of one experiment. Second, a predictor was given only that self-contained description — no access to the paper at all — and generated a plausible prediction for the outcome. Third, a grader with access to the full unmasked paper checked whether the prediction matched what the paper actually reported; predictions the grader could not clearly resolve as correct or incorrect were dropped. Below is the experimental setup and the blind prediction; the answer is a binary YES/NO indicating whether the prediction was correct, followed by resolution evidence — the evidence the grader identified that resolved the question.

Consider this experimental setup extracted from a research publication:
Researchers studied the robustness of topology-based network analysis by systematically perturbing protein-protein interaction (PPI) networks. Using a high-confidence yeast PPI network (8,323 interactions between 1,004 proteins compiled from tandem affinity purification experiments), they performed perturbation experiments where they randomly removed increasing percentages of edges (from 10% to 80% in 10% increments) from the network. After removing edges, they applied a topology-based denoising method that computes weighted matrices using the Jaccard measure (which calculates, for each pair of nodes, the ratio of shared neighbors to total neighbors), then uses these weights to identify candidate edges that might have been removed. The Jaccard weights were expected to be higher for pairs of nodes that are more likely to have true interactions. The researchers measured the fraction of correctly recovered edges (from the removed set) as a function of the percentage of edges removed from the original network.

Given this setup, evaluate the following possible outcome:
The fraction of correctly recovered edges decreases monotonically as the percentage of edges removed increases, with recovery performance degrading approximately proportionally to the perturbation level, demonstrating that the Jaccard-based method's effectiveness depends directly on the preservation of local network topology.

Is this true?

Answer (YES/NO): NO